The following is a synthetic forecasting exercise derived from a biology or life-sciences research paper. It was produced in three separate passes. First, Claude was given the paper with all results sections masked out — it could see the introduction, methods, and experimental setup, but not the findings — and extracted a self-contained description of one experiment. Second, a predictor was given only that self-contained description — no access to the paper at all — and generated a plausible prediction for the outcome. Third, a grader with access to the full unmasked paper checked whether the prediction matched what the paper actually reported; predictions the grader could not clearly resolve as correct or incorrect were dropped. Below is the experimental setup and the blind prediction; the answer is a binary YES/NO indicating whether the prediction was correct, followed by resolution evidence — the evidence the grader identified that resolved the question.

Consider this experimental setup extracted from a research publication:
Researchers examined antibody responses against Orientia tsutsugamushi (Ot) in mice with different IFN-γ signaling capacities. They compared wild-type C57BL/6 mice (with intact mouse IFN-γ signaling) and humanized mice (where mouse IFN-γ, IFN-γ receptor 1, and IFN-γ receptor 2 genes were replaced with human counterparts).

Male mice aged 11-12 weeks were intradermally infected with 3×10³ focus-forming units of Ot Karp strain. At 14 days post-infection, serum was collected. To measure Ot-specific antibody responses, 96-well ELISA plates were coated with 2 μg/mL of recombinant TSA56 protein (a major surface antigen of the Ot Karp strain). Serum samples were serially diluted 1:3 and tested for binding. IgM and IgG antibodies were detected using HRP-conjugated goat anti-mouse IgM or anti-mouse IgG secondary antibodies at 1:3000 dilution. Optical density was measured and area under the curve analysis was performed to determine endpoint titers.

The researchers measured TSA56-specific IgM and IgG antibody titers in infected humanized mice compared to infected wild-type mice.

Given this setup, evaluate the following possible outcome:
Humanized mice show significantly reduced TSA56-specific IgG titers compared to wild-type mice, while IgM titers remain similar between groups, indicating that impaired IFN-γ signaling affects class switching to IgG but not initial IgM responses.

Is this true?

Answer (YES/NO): NO